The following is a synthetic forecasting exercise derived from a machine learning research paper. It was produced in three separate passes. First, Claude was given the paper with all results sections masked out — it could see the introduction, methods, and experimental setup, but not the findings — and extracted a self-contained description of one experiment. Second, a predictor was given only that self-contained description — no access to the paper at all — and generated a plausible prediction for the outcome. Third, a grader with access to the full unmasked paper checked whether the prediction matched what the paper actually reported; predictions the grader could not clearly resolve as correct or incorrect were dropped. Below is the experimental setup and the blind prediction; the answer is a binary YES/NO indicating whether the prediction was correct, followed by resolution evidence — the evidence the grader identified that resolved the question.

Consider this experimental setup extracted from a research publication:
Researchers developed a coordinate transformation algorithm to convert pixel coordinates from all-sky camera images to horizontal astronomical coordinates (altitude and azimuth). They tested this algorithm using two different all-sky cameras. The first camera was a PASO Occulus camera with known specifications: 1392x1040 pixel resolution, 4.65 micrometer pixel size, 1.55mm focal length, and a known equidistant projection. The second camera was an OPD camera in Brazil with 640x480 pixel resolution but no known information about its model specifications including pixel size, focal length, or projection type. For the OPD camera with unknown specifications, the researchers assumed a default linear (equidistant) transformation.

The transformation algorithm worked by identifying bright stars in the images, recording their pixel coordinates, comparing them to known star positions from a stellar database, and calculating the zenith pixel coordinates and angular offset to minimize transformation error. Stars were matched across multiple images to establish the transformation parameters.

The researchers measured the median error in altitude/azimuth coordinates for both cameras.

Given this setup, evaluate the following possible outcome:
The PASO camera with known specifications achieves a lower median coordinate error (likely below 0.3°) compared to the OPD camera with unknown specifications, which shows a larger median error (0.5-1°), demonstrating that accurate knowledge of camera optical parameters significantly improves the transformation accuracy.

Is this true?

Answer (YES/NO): NO